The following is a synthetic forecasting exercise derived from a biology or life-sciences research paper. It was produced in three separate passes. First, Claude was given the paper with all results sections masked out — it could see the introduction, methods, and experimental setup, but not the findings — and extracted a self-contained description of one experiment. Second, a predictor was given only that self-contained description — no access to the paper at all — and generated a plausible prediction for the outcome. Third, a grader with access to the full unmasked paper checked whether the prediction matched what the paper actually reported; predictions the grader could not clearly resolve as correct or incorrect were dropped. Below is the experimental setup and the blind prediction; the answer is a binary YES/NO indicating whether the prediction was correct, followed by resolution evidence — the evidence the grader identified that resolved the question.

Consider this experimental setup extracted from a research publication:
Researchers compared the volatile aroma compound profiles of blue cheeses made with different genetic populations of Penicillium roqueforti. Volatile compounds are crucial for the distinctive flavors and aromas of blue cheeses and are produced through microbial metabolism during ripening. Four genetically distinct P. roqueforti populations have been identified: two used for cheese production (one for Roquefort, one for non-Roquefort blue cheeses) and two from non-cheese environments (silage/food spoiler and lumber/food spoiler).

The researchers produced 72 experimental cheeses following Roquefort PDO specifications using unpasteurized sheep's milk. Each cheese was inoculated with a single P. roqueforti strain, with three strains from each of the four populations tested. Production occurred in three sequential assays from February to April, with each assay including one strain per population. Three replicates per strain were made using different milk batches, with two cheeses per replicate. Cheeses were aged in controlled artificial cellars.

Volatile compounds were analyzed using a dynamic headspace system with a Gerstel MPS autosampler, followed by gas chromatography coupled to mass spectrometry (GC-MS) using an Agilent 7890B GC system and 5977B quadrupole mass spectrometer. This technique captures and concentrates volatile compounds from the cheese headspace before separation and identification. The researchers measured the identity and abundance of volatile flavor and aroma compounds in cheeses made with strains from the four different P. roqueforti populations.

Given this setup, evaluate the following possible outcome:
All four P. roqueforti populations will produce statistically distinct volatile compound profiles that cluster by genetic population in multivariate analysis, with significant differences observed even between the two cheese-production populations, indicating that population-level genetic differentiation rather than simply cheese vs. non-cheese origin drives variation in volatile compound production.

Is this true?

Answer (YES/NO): NO